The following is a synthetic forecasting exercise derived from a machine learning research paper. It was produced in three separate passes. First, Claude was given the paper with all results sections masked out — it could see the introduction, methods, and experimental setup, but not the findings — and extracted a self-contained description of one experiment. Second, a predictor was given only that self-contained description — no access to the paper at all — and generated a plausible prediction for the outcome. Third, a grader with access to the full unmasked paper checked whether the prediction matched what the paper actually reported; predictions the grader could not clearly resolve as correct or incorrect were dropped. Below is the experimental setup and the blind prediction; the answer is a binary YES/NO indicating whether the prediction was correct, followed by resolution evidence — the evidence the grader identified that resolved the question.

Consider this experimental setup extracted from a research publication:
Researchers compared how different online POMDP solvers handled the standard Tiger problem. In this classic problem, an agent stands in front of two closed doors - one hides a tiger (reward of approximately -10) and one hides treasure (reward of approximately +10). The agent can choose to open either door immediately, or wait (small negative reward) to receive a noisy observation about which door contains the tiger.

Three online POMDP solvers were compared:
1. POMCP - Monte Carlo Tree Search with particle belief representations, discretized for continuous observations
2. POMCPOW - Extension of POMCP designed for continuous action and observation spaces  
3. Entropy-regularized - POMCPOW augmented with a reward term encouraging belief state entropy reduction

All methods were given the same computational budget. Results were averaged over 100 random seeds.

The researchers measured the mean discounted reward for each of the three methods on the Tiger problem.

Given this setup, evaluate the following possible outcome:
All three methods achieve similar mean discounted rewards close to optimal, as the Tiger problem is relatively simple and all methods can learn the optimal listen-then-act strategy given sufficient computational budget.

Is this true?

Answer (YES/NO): YES